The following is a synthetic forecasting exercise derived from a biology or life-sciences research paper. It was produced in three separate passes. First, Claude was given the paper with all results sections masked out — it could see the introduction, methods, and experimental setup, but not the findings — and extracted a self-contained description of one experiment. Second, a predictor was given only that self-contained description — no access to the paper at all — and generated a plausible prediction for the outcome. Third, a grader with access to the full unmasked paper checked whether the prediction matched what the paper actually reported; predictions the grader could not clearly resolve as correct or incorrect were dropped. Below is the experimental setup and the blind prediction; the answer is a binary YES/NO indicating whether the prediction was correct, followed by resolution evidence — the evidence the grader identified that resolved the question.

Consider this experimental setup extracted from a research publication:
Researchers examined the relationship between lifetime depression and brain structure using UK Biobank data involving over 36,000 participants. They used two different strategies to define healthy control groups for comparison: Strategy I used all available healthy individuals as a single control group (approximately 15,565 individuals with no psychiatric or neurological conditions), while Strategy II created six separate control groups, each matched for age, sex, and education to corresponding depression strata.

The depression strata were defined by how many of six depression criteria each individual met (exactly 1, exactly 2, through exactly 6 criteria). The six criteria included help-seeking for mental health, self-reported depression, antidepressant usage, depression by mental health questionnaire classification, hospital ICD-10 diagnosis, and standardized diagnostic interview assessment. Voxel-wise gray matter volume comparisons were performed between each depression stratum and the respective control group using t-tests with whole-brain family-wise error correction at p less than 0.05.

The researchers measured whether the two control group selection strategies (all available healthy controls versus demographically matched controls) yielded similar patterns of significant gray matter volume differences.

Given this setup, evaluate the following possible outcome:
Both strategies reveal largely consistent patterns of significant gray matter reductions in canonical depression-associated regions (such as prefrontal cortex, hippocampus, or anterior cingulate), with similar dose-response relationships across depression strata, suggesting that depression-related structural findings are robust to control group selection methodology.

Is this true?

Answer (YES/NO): NO